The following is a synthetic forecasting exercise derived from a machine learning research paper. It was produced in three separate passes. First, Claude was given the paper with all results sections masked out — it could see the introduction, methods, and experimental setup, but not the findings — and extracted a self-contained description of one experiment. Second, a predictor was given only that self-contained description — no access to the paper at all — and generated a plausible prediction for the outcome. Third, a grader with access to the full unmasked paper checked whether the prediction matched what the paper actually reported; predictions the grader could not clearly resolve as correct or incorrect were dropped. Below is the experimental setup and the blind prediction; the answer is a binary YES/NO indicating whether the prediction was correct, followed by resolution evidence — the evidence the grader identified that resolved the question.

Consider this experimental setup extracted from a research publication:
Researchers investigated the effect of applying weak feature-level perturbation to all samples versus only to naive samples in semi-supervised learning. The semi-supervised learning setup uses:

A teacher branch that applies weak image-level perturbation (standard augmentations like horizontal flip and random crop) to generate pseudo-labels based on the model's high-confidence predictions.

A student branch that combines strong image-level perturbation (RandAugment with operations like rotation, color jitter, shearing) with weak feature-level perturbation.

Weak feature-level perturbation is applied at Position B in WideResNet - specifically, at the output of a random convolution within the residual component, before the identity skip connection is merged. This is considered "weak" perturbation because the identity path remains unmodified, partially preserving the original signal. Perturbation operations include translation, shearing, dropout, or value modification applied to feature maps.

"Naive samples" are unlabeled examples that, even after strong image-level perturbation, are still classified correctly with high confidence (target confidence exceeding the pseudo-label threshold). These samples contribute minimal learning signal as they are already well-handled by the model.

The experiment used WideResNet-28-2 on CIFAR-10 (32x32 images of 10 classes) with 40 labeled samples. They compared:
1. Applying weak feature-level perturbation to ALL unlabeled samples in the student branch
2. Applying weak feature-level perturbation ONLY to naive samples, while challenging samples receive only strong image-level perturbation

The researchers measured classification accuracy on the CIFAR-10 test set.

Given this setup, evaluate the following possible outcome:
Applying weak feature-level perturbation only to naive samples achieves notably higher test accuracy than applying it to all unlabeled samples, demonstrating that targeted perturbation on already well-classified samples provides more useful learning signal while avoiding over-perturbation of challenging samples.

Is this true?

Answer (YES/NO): NO